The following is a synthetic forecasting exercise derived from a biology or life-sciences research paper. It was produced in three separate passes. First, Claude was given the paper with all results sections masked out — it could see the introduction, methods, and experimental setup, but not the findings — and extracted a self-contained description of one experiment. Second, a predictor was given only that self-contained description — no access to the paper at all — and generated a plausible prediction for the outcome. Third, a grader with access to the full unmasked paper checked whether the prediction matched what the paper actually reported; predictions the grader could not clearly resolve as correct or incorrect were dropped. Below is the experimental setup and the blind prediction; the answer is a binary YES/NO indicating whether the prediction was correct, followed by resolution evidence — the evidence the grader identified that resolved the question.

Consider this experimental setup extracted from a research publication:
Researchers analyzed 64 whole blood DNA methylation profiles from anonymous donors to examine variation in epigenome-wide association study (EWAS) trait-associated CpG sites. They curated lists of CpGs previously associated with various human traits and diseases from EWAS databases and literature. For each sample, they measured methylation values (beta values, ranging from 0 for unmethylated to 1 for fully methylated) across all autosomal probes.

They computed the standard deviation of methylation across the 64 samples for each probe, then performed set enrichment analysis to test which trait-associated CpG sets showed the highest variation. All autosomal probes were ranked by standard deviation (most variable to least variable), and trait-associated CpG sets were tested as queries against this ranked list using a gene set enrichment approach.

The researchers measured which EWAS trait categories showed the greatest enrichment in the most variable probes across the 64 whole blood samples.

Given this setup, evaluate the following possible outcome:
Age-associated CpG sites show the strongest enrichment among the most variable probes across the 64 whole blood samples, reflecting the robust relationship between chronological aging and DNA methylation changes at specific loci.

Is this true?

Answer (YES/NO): NO